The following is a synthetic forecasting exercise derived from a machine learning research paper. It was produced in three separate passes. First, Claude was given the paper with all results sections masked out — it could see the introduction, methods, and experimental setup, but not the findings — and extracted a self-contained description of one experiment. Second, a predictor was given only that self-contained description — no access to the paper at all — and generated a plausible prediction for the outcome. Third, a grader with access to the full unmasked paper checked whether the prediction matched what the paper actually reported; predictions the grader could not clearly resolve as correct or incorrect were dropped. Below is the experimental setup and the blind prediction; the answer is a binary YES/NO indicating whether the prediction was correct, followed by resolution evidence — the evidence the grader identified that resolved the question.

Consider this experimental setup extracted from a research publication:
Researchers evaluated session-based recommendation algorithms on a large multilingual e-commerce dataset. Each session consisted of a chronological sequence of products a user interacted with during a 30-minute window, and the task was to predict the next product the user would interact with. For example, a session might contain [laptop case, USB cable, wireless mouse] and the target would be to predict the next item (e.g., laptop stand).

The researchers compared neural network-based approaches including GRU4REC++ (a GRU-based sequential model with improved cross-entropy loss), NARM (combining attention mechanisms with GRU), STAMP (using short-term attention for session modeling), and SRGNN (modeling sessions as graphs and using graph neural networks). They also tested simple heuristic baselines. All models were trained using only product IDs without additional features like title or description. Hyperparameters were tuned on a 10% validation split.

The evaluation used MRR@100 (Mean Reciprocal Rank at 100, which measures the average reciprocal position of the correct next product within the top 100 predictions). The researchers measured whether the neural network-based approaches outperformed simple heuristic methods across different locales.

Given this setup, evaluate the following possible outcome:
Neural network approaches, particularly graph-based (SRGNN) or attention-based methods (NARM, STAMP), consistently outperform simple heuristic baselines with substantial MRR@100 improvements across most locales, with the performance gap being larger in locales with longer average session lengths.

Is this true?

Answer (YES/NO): NO